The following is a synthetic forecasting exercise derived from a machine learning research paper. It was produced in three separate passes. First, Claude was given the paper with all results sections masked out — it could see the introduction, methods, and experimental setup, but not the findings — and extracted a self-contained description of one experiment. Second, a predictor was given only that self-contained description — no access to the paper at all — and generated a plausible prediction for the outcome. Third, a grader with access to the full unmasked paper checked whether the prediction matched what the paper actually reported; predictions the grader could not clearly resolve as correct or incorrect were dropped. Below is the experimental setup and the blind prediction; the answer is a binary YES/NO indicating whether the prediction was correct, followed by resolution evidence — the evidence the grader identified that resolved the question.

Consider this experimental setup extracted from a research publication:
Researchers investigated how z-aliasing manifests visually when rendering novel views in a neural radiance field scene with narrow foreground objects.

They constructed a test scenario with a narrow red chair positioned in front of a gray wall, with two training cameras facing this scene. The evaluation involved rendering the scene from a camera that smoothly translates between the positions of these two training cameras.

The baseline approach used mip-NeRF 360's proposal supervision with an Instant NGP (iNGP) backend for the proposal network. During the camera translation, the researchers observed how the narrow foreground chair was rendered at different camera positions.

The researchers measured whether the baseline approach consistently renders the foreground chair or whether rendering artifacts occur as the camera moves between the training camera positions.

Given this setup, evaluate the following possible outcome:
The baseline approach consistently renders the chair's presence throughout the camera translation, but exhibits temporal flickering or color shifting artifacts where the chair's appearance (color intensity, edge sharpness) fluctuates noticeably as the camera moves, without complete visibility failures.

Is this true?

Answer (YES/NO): NO